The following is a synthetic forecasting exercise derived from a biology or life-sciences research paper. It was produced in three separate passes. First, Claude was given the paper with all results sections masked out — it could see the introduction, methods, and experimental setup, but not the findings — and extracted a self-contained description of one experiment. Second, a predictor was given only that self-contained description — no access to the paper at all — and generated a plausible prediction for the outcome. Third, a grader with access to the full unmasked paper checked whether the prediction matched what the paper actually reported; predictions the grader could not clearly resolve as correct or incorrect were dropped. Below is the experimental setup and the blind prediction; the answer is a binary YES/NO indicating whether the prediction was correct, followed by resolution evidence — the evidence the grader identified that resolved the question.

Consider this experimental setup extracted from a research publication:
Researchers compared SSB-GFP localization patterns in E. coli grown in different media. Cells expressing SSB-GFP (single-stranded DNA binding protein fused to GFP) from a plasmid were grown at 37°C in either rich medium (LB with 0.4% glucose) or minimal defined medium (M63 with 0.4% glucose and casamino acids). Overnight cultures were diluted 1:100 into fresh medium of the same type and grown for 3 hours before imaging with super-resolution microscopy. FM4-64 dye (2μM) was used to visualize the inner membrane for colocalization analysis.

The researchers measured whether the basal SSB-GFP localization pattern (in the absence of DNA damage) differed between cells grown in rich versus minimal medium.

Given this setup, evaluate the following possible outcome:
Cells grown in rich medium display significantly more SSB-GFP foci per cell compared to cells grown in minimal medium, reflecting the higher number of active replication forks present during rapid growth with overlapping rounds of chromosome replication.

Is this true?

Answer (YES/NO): NO